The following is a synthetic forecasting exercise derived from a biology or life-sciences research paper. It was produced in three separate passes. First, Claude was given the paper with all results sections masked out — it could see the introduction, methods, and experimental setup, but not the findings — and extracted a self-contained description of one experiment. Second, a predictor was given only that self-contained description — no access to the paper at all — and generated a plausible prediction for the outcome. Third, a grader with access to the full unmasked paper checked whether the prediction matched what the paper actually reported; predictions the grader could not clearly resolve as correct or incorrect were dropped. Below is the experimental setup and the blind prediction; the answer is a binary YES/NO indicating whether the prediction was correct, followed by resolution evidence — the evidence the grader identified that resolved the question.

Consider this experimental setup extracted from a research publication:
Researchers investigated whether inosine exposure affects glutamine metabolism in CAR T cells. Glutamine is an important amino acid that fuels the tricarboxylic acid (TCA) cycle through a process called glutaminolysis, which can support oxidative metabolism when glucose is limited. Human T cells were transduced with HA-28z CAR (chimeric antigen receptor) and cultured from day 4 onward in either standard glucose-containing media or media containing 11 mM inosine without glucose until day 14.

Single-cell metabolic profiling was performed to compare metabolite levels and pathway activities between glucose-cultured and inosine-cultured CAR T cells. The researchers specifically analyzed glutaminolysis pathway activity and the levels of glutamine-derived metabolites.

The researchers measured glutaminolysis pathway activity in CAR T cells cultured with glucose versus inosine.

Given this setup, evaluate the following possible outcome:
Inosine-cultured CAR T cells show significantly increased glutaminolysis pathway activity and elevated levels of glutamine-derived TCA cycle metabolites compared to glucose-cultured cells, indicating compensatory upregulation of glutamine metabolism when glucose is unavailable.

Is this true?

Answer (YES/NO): YES